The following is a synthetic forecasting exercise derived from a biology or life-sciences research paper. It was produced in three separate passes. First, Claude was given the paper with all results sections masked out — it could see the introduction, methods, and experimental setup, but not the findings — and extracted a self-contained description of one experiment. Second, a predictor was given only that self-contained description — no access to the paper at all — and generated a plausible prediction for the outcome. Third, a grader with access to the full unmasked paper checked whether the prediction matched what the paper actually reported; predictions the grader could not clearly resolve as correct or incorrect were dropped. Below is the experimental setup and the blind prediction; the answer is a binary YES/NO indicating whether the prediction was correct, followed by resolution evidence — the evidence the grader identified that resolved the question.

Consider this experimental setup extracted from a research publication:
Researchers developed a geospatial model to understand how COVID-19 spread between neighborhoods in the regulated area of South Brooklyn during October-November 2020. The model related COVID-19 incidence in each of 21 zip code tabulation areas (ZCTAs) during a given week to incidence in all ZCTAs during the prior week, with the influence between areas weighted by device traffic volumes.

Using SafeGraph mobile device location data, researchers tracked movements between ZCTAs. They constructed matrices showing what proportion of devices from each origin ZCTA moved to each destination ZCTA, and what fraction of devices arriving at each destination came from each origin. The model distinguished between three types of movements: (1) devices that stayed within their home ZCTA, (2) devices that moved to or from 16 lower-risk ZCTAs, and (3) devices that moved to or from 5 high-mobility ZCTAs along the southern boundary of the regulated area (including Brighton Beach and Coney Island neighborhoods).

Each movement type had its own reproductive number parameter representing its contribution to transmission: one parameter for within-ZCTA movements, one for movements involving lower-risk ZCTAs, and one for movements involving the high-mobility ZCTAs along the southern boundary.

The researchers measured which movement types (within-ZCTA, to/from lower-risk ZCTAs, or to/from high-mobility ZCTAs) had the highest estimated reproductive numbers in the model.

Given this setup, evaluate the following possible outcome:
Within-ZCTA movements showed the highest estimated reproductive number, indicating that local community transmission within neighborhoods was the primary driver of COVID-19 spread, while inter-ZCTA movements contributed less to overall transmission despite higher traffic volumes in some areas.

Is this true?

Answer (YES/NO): NO